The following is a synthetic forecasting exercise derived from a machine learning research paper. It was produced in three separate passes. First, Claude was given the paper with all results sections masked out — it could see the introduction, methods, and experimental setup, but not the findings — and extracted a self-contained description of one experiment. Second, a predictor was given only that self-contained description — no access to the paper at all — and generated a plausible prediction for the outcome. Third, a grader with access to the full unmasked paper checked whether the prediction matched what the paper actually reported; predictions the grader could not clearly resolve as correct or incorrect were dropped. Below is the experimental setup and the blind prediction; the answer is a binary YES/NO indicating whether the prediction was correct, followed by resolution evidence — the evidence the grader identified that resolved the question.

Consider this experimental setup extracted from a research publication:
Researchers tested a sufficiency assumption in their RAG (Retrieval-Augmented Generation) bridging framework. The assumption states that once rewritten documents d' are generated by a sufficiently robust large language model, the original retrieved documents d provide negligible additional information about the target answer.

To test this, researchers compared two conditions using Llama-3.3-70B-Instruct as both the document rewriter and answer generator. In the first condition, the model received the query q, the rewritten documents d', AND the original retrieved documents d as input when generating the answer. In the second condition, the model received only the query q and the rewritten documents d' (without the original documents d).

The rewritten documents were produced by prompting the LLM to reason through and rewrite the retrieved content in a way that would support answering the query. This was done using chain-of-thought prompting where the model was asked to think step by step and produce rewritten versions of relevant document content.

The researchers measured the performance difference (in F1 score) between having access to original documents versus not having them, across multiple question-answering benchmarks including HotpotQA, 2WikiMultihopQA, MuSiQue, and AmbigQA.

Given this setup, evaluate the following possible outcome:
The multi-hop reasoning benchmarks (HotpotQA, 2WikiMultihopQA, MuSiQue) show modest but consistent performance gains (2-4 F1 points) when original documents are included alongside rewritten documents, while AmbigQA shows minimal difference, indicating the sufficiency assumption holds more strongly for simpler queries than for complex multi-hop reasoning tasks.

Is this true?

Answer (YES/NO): NO